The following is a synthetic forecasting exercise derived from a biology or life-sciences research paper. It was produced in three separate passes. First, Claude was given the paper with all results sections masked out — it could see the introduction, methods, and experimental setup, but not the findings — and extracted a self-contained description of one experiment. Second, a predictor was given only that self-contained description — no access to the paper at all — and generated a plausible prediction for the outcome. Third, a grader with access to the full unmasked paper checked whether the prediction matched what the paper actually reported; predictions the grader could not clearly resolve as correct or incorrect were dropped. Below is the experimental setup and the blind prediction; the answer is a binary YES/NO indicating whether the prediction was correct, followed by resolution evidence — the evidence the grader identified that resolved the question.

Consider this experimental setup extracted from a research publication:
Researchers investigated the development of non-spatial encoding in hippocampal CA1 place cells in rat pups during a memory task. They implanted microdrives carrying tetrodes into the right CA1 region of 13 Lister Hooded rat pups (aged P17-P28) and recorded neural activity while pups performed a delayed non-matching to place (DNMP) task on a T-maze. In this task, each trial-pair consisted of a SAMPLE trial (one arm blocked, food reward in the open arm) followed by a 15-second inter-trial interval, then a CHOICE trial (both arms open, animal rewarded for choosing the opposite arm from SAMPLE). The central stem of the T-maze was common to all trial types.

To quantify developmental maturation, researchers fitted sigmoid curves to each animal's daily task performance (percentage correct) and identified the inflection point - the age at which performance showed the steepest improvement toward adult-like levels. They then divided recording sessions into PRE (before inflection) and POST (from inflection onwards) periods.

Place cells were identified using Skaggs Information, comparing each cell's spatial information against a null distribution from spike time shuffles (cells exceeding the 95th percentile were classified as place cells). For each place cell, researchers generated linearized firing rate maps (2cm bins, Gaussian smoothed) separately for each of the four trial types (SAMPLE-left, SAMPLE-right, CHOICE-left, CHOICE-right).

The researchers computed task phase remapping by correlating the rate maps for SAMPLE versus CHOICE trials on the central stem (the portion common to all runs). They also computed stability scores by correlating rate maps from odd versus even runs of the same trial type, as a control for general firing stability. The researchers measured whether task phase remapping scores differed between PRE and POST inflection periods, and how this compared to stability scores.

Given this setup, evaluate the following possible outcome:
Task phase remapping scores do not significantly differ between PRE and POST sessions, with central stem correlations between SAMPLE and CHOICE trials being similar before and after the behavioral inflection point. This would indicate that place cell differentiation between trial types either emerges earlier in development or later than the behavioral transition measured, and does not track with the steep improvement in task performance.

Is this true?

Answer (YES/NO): NO